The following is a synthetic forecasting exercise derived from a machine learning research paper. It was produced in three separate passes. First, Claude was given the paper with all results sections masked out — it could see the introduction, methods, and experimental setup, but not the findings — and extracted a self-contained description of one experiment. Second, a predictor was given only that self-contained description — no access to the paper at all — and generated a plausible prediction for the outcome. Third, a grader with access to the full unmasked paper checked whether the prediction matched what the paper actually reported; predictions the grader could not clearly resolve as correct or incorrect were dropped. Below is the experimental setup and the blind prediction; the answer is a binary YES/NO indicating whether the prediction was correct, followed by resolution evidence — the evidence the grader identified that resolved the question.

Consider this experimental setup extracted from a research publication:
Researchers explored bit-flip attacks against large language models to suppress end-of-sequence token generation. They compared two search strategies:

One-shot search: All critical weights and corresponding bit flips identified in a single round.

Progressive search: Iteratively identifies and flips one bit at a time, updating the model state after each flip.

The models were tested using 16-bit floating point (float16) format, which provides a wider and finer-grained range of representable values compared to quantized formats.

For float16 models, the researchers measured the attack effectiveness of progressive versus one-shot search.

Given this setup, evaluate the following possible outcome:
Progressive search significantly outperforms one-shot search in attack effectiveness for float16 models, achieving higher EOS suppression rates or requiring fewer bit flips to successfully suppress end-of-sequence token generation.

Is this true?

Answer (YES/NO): YES